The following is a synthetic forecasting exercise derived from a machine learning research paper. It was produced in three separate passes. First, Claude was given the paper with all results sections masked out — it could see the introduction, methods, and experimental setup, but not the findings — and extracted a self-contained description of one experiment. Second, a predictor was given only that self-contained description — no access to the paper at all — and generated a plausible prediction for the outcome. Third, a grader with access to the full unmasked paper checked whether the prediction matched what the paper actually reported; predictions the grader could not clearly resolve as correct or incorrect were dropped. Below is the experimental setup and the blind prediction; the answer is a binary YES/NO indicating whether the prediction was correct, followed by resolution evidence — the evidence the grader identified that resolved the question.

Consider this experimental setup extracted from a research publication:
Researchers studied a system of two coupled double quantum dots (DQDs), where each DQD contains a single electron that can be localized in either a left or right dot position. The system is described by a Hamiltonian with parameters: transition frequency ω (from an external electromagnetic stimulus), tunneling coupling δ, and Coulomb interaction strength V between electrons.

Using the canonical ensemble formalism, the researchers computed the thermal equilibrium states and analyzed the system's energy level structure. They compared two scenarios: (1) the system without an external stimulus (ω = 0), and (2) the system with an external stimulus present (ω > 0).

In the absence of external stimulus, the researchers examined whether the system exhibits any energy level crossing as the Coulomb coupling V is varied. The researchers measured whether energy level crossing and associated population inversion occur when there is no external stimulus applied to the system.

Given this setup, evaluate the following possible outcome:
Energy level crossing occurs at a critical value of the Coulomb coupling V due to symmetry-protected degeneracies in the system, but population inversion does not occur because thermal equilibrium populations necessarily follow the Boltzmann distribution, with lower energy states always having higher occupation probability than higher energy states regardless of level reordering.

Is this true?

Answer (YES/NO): NO